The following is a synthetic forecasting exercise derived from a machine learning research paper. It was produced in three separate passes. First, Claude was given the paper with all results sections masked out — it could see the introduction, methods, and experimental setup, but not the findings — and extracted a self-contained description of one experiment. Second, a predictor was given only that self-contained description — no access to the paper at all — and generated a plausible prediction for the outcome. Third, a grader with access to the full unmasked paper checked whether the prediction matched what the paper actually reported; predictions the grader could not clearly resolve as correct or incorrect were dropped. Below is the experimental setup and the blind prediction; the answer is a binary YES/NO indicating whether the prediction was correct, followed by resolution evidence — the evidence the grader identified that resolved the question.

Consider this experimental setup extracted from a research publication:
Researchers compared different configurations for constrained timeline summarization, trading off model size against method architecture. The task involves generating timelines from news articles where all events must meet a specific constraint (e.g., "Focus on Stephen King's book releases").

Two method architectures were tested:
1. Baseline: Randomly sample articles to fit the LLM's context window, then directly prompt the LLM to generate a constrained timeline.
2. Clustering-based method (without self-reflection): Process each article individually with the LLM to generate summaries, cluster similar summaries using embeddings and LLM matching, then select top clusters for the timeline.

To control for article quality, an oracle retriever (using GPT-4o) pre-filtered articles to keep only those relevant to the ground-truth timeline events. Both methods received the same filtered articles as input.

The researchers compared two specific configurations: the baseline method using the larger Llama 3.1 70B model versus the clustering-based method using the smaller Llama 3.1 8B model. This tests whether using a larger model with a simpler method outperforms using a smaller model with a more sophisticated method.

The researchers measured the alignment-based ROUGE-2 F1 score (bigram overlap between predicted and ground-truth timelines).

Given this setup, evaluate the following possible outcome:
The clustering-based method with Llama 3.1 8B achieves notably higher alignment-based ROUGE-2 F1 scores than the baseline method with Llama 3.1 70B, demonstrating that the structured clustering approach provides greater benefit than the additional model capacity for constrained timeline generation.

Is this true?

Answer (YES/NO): NO